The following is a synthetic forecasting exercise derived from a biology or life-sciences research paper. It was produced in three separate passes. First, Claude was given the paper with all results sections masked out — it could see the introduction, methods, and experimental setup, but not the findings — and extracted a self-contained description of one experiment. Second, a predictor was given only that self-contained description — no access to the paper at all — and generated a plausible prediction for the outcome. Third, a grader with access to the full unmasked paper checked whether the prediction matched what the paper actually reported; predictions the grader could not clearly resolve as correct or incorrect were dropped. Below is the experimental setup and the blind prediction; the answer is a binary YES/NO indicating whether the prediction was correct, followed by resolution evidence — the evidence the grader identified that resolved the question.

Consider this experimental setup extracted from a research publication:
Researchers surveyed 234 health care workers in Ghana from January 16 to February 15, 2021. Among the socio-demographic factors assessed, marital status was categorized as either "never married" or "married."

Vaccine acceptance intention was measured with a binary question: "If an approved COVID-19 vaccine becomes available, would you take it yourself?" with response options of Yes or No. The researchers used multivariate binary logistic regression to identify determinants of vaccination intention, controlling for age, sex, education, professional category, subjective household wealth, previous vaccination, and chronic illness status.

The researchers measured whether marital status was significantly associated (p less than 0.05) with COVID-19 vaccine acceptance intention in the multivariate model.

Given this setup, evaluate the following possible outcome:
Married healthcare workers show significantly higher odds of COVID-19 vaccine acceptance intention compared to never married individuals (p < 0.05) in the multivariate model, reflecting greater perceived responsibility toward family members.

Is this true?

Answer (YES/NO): YES